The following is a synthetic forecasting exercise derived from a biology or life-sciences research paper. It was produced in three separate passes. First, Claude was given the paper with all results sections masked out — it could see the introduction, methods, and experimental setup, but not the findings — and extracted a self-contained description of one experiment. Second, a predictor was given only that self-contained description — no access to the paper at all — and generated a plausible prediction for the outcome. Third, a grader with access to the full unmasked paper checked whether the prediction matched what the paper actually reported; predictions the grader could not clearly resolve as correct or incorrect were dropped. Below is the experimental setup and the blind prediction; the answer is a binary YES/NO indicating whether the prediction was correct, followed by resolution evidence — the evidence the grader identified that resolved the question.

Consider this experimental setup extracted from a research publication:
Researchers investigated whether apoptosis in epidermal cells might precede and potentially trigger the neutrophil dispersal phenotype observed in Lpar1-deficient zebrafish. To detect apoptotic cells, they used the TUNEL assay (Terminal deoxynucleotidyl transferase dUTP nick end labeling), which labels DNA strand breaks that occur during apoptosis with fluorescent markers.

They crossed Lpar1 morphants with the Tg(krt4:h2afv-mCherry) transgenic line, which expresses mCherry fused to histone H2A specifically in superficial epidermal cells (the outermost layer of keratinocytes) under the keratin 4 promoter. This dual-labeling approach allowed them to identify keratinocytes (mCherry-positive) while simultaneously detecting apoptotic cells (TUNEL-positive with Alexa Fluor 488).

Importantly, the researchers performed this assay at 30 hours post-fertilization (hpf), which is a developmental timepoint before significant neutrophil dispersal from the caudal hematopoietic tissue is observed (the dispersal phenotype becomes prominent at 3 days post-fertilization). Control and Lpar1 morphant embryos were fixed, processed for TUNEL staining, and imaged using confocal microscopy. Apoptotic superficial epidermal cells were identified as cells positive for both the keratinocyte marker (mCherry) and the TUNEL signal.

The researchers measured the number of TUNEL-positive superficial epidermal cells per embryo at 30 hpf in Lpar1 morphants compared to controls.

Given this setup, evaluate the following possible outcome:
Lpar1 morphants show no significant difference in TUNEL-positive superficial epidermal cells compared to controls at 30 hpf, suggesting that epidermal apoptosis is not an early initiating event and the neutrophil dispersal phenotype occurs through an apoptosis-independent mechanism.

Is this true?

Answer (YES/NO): NO